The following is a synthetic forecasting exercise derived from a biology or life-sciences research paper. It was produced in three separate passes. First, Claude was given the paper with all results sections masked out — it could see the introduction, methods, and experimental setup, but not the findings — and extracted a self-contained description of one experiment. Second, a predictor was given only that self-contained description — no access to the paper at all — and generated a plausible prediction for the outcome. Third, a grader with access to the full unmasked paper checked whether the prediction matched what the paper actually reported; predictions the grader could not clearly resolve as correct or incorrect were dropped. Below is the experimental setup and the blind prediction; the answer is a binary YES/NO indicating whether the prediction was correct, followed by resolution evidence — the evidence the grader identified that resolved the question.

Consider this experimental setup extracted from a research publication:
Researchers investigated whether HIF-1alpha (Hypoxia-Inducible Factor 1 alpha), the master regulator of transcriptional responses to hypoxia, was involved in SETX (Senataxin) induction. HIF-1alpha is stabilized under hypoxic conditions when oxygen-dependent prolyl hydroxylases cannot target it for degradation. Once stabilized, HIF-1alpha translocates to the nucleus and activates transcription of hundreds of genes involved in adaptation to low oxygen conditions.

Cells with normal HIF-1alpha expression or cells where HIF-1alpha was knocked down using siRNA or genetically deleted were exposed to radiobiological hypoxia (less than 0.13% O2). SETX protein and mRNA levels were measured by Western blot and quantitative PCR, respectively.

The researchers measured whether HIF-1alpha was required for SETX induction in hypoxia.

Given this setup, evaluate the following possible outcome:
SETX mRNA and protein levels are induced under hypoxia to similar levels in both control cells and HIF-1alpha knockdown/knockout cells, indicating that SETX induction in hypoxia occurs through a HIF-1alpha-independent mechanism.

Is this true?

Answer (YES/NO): YES